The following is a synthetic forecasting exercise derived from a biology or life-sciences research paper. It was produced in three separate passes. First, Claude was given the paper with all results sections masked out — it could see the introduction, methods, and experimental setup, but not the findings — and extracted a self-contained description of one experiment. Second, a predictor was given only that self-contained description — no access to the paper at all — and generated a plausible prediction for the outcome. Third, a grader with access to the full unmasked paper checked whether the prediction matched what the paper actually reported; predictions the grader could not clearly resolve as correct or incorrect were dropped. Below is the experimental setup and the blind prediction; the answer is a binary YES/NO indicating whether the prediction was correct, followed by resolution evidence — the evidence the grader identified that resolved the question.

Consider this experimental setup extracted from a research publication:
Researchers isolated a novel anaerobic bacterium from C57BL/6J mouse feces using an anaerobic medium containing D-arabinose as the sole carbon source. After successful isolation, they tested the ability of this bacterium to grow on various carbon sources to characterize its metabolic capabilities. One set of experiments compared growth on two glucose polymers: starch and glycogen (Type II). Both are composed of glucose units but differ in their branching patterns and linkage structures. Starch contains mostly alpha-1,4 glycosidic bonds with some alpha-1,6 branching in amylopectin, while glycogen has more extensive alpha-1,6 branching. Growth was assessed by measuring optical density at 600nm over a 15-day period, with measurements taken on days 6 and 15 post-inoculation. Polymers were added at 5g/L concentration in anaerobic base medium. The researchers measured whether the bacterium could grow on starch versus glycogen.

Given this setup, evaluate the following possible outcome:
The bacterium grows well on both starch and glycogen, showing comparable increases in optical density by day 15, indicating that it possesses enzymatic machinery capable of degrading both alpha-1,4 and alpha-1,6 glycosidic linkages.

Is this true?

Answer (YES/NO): NO